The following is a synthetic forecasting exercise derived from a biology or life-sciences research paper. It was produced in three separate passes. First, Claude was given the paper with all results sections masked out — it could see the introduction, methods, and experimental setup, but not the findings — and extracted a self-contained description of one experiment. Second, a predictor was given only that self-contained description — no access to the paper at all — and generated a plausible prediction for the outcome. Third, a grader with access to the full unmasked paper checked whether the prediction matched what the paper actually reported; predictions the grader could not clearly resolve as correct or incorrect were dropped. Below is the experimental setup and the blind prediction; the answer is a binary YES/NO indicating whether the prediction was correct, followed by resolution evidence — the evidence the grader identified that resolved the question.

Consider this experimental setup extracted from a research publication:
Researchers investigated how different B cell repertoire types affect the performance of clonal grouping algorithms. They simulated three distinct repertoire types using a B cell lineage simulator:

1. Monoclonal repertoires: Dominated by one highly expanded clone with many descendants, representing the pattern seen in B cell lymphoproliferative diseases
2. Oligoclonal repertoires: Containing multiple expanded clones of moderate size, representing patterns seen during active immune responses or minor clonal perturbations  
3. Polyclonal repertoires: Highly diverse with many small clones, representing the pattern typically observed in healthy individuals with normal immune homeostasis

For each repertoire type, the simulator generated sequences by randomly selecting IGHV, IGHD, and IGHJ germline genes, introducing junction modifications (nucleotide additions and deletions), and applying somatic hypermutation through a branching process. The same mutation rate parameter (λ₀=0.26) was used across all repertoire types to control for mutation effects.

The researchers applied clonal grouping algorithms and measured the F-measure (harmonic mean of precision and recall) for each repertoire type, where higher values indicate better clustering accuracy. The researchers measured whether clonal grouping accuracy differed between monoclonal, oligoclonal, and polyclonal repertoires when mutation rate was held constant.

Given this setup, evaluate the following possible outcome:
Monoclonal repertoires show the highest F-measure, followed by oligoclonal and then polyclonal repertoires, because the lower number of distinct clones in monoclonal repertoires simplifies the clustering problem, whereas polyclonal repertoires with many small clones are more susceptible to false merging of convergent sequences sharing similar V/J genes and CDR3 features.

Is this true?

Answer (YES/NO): NO